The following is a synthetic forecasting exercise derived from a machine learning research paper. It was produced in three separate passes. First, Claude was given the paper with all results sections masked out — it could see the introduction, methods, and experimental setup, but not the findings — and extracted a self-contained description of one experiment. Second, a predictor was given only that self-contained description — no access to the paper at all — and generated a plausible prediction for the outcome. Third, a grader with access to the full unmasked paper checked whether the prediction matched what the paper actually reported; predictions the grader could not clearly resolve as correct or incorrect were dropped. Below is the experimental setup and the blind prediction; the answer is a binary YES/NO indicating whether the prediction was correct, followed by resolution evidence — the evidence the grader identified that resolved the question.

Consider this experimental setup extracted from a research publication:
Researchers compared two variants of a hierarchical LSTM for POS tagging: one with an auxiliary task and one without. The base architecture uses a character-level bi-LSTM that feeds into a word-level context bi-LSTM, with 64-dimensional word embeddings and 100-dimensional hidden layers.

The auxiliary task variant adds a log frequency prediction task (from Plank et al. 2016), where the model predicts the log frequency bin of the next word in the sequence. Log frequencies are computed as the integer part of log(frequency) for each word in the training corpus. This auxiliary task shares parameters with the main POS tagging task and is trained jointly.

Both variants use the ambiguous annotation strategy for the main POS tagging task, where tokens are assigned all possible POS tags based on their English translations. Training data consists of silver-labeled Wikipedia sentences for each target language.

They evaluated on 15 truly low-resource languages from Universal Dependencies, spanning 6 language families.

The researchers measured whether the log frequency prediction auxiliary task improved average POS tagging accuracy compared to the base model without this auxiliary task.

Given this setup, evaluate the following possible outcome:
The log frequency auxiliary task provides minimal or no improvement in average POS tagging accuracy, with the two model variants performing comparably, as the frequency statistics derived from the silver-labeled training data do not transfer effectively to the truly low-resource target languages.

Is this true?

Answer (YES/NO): NO